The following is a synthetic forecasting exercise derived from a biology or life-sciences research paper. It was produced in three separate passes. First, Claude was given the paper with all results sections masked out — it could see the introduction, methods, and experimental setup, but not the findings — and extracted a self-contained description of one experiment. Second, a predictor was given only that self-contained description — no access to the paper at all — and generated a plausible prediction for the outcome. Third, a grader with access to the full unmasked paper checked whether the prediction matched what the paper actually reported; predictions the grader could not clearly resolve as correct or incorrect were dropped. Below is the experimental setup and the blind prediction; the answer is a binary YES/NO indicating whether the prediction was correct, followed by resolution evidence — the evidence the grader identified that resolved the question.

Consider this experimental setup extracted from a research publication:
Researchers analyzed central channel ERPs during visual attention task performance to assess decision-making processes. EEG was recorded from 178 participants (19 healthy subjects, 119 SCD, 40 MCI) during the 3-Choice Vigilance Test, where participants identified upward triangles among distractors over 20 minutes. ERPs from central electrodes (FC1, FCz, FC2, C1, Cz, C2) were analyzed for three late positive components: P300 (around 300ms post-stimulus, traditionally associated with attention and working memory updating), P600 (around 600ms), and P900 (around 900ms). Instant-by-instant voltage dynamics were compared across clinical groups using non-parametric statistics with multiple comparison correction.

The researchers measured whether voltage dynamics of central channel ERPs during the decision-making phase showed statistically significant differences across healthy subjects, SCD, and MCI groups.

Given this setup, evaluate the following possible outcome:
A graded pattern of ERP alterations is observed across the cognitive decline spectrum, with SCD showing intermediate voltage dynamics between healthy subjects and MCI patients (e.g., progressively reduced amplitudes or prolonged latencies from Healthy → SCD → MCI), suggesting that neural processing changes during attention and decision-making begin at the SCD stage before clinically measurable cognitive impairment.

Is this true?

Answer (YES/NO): NO